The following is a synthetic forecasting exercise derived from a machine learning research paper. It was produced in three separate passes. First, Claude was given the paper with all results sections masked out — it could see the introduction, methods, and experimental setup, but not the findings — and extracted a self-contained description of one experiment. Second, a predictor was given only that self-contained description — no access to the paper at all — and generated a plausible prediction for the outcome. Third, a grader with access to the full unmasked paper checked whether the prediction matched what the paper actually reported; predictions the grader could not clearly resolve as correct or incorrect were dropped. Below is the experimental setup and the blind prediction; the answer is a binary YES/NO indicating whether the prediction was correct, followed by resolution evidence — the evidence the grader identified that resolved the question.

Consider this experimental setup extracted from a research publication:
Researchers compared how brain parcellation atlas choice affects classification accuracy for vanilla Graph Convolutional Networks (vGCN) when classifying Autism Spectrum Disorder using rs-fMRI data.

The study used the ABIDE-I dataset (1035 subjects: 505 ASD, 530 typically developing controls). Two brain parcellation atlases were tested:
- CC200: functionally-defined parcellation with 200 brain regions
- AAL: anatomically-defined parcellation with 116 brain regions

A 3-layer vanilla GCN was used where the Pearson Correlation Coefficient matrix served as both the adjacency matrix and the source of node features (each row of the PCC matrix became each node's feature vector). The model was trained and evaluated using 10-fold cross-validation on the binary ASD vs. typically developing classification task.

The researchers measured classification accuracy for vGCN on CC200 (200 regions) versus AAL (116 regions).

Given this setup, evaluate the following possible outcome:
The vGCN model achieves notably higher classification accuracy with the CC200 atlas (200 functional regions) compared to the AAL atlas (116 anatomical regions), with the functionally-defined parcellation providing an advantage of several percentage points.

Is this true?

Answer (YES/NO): NO